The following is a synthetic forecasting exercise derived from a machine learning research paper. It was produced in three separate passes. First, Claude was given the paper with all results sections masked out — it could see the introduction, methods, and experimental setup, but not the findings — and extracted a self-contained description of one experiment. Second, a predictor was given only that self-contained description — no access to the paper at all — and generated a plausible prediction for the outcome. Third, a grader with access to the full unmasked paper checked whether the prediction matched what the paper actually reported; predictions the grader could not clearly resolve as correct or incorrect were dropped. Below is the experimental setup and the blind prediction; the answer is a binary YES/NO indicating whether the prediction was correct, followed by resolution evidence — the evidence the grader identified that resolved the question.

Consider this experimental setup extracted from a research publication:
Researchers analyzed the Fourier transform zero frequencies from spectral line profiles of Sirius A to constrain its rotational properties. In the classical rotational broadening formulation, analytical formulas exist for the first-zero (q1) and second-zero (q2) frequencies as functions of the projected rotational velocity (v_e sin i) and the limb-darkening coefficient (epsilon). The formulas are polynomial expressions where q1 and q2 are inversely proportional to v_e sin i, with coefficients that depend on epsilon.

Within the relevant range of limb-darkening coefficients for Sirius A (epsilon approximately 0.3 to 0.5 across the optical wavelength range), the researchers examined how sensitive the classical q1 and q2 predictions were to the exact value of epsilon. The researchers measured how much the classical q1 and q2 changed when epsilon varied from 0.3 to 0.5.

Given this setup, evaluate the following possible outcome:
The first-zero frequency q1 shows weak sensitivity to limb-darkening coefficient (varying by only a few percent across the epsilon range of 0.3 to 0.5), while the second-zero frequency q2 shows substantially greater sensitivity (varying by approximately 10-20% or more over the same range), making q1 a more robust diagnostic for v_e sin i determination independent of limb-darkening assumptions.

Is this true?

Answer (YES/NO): NO